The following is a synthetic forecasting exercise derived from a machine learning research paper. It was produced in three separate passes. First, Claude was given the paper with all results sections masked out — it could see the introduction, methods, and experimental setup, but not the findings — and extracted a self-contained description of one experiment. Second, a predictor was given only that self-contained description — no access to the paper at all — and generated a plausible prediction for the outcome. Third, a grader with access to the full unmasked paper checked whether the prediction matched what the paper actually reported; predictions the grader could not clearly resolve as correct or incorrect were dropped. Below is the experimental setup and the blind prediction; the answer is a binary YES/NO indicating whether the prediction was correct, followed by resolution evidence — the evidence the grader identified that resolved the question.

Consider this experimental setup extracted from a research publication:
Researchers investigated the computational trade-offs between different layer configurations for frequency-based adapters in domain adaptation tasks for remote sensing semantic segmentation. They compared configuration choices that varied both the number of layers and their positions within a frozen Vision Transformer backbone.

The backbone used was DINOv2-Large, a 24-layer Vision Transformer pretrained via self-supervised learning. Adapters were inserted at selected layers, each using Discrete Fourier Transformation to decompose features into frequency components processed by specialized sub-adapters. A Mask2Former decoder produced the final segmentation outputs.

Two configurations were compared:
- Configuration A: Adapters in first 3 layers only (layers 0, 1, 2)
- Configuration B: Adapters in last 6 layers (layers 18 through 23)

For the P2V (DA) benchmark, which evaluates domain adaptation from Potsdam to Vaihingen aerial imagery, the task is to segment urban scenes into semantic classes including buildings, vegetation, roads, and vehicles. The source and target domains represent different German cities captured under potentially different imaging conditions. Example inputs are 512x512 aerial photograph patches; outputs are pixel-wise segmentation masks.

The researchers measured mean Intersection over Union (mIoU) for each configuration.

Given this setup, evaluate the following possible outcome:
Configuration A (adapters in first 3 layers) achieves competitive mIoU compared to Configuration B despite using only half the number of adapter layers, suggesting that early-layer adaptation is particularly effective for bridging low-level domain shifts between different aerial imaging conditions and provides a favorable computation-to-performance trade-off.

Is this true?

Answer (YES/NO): NO